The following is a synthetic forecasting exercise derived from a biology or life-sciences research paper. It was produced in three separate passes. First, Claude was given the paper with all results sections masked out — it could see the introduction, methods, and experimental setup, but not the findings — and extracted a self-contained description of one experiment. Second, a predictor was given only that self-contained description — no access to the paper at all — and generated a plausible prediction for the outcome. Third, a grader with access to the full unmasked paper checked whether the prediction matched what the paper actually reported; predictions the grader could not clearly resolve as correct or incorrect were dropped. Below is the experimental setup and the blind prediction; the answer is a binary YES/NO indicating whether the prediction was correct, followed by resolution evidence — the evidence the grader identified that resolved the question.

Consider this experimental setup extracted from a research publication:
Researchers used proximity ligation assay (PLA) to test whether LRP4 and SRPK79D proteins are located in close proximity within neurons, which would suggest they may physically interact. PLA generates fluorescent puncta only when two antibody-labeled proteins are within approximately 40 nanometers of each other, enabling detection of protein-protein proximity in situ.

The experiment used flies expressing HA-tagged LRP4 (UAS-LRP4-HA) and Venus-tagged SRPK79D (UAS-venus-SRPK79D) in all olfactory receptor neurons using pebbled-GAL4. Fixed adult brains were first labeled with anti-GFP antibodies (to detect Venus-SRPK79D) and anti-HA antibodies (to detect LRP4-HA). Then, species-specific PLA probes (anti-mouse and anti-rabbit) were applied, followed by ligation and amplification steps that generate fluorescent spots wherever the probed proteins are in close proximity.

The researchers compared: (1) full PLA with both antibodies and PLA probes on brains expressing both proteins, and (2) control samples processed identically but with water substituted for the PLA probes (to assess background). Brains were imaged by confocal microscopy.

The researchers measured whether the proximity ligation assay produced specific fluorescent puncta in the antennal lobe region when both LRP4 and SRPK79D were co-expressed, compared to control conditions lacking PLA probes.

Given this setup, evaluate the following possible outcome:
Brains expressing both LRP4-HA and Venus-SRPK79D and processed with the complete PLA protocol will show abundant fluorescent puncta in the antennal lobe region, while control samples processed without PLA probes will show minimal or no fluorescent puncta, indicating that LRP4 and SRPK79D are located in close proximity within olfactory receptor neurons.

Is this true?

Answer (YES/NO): YES